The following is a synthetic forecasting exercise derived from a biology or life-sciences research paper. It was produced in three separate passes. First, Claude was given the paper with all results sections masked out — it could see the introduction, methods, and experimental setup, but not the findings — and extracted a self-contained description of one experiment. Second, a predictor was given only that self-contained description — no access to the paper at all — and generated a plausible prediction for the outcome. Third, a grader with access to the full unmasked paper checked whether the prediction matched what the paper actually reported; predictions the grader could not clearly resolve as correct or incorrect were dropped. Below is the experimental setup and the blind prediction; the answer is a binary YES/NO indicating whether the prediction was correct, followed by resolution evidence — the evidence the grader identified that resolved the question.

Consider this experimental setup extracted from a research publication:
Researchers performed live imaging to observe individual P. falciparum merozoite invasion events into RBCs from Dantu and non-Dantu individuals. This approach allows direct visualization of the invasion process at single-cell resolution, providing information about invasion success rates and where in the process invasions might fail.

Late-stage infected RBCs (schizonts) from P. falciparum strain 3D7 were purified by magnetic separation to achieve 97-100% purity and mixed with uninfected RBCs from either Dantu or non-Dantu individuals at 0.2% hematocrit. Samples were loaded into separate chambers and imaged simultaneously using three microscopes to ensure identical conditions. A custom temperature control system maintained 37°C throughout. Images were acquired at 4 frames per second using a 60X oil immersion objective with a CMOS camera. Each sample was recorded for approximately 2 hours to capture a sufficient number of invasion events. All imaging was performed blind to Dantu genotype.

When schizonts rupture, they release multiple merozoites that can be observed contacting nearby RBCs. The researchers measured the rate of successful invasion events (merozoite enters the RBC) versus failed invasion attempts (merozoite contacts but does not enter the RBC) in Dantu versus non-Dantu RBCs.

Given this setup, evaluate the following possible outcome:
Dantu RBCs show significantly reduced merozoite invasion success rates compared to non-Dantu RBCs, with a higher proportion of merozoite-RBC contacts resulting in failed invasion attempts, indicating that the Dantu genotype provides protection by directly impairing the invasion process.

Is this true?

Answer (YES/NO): YES